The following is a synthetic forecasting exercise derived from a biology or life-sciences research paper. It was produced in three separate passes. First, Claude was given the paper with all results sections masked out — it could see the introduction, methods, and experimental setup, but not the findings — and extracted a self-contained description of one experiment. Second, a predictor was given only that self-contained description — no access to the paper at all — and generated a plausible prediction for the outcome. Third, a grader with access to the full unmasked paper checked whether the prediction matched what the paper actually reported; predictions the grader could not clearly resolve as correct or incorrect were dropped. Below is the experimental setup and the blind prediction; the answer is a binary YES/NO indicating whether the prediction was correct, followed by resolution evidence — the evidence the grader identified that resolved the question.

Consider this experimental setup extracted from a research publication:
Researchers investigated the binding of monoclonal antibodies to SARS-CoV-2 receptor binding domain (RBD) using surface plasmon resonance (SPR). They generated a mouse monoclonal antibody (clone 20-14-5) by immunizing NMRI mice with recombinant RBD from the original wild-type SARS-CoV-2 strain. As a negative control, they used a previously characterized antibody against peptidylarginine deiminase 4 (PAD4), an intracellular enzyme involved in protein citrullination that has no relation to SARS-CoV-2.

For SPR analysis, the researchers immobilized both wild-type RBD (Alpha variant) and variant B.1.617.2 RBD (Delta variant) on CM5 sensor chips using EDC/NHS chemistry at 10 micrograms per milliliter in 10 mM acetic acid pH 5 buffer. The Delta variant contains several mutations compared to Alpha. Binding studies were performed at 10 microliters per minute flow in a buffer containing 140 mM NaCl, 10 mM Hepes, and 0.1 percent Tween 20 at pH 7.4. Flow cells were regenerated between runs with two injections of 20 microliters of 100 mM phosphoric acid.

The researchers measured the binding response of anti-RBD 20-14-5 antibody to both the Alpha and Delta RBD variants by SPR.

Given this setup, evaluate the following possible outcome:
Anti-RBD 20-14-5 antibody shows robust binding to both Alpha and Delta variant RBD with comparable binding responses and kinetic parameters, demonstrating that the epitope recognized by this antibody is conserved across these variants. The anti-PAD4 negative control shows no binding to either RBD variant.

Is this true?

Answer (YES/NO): YES